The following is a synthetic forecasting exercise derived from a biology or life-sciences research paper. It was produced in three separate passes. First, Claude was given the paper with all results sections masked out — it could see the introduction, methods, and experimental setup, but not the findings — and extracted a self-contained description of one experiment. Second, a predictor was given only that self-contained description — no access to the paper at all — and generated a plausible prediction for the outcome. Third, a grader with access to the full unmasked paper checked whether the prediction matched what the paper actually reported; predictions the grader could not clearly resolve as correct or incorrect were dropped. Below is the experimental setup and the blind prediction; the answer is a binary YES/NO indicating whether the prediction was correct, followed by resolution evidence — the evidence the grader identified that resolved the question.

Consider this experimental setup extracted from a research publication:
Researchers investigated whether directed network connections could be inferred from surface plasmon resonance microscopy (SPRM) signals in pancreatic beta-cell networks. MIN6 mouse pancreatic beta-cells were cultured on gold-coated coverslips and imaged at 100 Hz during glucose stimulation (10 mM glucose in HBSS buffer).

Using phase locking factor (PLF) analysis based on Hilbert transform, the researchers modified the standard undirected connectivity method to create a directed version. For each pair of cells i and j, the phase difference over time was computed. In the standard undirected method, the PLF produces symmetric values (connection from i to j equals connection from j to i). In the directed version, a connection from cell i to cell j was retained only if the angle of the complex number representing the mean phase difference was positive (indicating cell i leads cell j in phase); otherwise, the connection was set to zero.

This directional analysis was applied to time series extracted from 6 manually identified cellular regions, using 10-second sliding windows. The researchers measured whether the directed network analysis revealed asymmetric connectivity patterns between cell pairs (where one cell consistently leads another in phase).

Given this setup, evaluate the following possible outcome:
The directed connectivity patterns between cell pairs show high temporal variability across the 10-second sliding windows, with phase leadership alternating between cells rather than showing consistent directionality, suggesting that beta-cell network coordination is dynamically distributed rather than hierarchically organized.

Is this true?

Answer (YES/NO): NO